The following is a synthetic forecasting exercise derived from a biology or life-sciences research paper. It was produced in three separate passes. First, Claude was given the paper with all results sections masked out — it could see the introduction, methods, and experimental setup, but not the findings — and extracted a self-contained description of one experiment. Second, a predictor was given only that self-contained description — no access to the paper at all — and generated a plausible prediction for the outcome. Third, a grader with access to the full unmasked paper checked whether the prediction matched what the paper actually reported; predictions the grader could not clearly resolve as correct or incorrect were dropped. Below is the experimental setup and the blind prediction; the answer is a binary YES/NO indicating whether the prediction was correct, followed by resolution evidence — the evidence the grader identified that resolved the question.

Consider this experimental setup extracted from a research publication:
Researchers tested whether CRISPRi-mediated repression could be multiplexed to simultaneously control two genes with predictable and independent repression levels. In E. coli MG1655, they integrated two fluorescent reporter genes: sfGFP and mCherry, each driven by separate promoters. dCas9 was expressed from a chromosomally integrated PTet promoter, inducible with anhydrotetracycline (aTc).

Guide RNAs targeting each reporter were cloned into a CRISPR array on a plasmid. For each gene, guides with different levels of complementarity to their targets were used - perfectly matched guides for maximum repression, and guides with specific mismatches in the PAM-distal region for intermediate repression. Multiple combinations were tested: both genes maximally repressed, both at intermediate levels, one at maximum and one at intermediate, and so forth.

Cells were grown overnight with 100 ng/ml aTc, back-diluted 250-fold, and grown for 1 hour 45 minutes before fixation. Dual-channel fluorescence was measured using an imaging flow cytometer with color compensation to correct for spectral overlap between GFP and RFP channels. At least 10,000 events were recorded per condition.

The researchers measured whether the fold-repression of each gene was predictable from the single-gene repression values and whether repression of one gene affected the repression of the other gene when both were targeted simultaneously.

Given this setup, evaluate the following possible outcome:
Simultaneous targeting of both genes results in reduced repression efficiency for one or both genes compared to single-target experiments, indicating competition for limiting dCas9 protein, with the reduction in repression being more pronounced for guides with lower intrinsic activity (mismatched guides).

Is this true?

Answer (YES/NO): NO